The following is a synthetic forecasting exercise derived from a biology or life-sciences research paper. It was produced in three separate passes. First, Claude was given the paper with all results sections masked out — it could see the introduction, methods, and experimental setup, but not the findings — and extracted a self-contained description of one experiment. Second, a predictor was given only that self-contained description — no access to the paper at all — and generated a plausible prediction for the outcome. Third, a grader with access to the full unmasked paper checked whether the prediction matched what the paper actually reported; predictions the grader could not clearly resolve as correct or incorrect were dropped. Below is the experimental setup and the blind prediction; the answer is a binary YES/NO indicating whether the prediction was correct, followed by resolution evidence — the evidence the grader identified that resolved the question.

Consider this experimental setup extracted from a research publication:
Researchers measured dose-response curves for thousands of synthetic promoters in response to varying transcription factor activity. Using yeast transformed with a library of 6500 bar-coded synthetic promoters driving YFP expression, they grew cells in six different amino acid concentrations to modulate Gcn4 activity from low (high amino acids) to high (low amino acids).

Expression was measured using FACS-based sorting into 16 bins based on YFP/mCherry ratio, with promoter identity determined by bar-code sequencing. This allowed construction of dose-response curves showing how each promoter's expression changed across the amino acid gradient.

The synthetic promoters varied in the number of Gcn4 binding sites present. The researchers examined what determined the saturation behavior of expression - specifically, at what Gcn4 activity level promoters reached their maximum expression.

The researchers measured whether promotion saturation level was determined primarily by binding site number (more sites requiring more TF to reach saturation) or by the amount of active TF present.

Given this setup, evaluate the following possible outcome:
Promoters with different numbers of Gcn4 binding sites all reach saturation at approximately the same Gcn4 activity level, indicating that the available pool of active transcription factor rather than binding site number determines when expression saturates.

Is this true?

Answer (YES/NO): YES